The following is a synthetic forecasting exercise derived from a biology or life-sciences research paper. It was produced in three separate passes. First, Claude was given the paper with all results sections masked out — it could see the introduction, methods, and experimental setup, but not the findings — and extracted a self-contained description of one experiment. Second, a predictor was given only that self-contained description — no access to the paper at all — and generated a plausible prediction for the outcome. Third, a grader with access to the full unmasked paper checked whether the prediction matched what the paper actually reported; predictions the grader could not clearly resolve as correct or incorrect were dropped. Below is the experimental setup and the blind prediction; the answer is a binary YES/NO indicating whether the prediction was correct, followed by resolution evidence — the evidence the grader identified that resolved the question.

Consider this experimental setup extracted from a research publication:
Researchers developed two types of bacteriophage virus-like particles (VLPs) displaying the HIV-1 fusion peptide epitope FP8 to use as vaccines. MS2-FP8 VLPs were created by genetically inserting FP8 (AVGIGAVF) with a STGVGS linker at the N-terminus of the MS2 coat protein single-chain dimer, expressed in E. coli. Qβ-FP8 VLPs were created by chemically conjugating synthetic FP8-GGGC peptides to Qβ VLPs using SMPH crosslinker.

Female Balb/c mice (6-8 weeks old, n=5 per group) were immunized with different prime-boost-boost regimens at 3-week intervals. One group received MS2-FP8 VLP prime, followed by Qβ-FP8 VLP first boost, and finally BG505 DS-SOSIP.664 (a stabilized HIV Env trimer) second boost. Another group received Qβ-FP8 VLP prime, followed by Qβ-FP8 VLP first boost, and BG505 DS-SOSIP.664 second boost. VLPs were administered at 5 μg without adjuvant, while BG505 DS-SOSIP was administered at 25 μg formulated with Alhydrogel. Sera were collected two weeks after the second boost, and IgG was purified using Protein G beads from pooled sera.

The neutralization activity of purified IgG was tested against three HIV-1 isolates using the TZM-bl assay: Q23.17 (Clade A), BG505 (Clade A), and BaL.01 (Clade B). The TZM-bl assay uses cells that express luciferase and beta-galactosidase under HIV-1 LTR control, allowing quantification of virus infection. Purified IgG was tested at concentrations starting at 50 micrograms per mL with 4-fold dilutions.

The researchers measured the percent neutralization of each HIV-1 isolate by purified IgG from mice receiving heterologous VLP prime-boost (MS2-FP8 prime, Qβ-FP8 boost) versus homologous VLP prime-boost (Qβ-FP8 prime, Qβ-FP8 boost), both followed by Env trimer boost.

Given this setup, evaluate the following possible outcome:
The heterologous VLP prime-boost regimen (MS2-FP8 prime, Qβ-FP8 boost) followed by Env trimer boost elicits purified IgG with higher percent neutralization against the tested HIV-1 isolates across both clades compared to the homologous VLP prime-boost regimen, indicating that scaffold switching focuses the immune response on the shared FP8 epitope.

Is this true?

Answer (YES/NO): YES